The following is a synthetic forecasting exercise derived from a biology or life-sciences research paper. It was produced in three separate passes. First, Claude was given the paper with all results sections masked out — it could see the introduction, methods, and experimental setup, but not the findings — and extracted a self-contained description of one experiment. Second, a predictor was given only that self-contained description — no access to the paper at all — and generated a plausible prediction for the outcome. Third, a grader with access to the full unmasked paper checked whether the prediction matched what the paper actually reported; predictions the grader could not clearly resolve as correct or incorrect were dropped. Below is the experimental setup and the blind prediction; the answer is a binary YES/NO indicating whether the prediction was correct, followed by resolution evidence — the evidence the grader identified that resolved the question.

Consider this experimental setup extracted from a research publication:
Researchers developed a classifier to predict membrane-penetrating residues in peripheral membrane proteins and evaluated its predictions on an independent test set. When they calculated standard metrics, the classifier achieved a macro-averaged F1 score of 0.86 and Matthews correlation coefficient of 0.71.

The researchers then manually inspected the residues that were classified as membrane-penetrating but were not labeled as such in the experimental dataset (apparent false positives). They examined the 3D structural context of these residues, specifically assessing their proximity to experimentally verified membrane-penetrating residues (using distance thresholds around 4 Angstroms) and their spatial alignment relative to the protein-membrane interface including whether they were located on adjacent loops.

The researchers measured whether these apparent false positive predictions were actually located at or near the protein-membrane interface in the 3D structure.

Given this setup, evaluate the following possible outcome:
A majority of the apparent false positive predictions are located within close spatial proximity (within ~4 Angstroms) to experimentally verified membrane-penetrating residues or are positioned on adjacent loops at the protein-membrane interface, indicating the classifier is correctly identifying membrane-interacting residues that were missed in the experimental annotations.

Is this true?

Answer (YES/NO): YES